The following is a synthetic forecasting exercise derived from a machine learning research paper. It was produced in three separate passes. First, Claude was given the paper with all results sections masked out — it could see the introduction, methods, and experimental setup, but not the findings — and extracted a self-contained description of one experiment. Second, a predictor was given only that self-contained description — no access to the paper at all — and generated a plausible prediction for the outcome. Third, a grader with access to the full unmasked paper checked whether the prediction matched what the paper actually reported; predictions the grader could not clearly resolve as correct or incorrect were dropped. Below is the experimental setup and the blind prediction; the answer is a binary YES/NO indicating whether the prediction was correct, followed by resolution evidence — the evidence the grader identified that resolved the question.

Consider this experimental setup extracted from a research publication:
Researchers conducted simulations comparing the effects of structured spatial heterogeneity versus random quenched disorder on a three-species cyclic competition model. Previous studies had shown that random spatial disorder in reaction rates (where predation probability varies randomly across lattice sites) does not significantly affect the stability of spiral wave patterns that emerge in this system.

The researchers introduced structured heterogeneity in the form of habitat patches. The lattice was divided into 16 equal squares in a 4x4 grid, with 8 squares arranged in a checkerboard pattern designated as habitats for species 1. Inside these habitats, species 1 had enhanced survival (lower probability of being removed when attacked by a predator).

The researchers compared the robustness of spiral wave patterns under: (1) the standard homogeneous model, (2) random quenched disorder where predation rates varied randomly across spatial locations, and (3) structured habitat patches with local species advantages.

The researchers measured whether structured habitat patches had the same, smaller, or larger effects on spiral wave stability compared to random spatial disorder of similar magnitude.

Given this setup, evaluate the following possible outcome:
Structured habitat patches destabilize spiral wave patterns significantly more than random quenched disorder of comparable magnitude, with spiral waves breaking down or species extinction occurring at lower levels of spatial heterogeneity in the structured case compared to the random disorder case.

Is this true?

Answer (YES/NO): YES